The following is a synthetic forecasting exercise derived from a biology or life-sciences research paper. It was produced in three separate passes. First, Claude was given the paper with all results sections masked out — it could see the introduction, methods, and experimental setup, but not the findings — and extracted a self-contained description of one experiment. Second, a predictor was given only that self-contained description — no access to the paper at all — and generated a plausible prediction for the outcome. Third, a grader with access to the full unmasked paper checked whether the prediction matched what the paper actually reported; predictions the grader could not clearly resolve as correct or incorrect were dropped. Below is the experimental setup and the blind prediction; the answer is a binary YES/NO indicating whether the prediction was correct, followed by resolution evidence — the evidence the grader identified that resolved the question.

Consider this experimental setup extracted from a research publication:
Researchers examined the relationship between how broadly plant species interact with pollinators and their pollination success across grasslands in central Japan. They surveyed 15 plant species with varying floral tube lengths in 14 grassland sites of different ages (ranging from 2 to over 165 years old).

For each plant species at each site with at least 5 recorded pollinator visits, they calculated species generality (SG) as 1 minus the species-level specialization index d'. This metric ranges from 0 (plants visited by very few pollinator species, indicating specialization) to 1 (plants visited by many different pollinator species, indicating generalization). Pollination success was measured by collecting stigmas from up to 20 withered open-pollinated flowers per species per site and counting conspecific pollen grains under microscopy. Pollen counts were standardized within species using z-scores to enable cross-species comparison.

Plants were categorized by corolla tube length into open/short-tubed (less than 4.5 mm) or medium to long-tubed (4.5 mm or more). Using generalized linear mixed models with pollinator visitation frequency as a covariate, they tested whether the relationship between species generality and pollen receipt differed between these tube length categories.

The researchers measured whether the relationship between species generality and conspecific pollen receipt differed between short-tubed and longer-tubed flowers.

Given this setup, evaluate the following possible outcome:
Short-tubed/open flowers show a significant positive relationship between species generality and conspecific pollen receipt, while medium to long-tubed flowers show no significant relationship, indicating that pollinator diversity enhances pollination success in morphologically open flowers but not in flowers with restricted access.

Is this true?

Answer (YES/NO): NO